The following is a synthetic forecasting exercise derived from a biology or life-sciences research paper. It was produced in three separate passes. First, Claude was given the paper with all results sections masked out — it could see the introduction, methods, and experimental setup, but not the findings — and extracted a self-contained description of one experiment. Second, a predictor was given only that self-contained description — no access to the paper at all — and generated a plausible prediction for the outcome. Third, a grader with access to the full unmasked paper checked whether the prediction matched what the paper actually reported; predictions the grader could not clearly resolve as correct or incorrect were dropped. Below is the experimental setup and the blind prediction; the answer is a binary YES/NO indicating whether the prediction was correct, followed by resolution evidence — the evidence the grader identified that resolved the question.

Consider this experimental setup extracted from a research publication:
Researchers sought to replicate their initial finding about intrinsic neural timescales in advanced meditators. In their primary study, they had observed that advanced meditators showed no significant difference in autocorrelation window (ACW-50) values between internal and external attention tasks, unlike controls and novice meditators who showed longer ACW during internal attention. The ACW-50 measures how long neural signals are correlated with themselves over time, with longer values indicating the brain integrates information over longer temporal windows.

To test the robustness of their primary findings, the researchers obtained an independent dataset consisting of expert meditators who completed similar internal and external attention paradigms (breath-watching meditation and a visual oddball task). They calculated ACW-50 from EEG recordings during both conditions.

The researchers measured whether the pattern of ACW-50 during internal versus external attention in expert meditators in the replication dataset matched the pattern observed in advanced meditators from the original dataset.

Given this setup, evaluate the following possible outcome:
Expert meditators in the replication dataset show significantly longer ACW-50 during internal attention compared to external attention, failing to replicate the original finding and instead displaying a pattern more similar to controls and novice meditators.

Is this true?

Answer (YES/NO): NO